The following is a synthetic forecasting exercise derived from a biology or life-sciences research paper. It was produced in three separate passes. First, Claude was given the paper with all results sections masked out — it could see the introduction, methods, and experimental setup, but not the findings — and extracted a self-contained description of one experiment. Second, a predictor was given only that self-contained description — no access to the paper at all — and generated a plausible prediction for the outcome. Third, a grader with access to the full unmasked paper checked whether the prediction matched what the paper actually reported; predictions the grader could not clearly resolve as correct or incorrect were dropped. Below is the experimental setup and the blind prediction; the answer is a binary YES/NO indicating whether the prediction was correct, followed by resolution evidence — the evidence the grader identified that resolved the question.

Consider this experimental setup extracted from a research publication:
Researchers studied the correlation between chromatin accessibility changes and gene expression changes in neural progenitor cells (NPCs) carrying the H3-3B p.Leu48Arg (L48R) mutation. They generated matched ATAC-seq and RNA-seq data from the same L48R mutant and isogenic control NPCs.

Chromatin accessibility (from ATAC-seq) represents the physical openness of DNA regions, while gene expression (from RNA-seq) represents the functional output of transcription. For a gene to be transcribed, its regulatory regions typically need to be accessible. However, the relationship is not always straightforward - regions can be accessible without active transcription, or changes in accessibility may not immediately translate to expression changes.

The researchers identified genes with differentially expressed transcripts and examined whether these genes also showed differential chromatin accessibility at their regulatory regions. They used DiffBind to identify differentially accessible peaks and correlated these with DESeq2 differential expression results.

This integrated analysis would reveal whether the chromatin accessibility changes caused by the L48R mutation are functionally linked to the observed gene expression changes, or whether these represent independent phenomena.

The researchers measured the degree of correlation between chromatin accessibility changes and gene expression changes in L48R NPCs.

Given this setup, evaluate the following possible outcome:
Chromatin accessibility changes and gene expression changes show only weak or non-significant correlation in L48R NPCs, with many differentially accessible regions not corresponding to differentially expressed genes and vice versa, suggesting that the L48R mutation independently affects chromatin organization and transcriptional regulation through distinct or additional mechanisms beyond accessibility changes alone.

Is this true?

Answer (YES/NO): NO